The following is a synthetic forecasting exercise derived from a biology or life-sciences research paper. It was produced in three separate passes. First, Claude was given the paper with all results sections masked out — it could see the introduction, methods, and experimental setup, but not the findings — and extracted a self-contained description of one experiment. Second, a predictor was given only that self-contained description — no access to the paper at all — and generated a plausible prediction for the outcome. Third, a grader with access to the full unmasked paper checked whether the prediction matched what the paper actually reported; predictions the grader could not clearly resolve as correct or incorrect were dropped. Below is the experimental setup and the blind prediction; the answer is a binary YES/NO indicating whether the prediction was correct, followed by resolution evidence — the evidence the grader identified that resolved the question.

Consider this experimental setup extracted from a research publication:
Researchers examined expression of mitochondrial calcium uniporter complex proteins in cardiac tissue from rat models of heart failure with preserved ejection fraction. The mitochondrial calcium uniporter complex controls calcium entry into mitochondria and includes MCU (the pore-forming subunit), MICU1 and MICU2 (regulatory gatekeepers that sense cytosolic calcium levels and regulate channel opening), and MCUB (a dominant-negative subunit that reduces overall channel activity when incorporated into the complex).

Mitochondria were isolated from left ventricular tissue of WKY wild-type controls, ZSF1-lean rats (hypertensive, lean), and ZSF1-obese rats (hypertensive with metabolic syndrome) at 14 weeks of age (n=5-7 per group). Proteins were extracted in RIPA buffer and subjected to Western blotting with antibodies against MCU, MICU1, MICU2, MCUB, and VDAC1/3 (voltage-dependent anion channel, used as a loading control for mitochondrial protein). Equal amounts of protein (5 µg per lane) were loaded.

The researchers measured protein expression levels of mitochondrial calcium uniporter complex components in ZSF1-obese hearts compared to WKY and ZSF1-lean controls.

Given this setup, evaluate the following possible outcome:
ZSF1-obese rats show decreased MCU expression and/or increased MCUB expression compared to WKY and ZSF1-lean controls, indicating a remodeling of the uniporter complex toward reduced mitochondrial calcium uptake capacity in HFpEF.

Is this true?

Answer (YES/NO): NO